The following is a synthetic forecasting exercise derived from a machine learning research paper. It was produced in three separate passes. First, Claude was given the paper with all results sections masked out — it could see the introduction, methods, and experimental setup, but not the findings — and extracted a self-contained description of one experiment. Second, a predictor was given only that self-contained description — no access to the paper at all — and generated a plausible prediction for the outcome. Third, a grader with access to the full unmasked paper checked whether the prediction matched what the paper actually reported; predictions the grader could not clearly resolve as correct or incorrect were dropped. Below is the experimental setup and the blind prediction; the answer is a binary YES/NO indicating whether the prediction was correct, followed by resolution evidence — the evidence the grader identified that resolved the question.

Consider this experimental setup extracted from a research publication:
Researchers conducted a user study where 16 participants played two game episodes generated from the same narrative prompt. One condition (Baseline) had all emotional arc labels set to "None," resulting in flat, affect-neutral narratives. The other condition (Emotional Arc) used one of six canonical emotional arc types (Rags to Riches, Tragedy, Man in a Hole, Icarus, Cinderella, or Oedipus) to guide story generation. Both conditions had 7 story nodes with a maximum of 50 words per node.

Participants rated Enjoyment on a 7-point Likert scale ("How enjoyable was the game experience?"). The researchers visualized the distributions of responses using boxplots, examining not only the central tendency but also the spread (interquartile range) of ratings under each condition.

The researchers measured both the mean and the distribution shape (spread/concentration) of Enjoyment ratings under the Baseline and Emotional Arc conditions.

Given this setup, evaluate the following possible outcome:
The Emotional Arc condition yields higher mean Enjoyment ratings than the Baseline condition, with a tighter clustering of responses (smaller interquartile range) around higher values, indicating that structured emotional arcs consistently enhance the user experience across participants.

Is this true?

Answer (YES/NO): YES